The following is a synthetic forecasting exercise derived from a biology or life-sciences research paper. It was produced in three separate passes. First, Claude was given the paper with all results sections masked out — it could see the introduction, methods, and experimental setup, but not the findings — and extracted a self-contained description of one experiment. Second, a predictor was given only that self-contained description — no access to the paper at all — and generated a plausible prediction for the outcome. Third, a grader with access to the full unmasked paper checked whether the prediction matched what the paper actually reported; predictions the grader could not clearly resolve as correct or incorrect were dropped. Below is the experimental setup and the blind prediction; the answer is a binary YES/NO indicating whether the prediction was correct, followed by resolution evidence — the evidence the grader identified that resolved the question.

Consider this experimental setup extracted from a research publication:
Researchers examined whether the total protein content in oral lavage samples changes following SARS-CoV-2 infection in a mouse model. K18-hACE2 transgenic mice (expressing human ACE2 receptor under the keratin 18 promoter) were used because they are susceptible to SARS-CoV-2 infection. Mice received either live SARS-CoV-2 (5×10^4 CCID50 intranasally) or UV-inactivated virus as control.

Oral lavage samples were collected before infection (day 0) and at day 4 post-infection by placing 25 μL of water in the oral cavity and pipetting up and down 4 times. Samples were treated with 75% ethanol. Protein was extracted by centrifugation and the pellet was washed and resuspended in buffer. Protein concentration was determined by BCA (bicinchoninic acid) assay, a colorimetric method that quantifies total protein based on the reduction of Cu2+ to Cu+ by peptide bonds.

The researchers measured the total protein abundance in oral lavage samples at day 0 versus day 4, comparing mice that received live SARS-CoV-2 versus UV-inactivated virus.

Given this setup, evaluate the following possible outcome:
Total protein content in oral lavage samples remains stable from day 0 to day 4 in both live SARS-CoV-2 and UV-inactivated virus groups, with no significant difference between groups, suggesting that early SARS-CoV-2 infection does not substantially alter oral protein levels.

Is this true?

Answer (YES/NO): NO